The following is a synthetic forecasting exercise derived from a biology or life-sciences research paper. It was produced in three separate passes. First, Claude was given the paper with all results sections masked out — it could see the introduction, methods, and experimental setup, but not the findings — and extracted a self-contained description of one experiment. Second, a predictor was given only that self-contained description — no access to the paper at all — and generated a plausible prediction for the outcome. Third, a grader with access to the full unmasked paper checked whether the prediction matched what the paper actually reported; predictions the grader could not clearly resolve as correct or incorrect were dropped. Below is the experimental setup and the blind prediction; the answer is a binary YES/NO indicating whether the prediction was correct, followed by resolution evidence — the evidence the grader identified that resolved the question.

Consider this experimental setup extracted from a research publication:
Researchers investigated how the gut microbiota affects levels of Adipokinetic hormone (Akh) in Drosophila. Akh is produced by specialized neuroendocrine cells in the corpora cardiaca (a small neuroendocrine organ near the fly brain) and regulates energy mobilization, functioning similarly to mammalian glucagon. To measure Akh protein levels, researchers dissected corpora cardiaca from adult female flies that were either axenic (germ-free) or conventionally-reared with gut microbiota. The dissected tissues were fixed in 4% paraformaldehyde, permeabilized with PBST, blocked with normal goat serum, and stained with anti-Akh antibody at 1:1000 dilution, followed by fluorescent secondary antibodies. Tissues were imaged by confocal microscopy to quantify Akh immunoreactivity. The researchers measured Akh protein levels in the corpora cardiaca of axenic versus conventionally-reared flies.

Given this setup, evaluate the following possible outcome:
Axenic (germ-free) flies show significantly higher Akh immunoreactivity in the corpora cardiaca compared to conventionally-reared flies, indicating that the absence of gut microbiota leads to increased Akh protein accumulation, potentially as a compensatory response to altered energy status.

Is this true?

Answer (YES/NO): NO